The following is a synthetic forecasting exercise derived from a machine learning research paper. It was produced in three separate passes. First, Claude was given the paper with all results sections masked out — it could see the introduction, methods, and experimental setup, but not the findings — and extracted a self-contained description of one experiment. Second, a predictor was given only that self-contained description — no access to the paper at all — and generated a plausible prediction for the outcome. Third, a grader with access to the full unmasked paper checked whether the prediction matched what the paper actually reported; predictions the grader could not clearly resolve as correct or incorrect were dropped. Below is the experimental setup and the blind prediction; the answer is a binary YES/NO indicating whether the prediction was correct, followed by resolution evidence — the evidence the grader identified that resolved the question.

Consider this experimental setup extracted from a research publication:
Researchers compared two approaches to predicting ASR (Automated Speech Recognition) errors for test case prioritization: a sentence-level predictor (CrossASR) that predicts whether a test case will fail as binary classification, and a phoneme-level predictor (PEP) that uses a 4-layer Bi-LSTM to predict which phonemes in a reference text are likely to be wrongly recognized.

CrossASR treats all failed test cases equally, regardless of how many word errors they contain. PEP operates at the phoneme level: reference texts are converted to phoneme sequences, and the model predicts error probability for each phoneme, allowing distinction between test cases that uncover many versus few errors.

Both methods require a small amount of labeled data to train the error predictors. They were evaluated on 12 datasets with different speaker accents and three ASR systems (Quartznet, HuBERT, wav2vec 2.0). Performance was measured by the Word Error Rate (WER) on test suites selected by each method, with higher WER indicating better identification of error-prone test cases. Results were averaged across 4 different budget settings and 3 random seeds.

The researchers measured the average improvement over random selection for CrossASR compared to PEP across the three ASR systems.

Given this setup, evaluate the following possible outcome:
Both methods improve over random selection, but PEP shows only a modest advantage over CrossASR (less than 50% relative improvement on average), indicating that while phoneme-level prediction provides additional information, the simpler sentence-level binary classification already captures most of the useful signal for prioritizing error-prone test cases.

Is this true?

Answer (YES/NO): NO